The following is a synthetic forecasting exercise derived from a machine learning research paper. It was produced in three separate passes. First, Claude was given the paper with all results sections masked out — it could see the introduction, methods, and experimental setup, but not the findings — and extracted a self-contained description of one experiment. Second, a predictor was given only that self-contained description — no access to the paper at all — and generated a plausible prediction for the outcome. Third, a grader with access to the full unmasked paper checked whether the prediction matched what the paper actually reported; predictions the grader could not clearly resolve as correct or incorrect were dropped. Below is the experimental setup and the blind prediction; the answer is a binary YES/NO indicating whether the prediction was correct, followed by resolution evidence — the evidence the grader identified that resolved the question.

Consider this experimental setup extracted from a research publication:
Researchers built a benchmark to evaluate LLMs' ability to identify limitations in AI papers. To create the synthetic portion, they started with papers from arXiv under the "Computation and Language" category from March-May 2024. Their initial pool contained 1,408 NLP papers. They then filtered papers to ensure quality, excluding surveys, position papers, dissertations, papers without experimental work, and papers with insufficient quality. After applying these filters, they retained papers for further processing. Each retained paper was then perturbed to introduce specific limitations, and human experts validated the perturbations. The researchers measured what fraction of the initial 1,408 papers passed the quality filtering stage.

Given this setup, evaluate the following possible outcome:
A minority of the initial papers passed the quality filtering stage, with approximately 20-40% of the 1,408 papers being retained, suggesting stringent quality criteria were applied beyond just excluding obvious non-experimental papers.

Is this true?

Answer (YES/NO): YES